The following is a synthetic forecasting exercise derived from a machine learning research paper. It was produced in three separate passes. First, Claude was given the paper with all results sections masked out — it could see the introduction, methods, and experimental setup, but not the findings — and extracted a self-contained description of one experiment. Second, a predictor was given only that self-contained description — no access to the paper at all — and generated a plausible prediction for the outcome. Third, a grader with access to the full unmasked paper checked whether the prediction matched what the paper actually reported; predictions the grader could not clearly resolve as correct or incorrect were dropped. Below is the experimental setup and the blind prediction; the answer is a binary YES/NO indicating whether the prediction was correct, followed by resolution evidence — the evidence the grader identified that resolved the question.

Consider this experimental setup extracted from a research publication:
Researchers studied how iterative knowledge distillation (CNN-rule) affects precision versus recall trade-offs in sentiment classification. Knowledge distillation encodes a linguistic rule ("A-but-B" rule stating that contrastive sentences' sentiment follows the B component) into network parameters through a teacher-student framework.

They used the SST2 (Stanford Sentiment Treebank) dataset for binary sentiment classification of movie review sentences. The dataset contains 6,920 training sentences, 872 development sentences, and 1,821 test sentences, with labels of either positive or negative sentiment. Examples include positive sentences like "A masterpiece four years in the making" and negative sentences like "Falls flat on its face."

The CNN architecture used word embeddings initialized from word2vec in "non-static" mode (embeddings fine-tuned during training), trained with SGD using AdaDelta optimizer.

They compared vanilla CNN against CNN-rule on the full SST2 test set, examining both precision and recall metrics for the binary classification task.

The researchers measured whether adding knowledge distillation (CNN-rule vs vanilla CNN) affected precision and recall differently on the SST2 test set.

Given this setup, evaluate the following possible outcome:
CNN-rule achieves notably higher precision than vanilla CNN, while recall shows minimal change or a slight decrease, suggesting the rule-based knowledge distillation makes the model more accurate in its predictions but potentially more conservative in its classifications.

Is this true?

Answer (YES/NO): YES